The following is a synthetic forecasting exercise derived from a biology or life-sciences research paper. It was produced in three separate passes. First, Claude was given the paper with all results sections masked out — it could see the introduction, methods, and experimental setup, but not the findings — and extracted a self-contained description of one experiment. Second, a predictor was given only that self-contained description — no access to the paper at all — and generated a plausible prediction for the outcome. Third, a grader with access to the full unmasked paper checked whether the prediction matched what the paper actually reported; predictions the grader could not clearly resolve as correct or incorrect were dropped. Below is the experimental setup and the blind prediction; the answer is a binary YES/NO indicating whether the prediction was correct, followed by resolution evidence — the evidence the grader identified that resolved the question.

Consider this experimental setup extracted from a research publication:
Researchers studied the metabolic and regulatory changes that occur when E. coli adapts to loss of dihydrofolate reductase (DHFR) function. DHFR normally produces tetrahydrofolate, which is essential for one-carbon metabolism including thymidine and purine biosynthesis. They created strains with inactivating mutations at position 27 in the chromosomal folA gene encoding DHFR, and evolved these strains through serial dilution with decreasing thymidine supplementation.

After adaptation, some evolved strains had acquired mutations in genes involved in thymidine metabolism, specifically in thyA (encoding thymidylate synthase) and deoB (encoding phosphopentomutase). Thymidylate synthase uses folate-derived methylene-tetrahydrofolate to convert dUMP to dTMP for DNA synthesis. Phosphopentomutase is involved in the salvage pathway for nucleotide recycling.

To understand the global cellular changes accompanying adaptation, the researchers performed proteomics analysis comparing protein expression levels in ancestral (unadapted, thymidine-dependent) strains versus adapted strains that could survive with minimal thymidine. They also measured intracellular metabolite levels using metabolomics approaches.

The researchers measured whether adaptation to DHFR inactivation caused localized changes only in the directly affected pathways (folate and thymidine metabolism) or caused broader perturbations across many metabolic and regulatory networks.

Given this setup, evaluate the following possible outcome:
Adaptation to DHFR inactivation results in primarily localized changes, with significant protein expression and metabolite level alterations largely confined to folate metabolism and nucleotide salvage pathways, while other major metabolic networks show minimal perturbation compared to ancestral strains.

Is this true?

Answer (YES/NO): NO